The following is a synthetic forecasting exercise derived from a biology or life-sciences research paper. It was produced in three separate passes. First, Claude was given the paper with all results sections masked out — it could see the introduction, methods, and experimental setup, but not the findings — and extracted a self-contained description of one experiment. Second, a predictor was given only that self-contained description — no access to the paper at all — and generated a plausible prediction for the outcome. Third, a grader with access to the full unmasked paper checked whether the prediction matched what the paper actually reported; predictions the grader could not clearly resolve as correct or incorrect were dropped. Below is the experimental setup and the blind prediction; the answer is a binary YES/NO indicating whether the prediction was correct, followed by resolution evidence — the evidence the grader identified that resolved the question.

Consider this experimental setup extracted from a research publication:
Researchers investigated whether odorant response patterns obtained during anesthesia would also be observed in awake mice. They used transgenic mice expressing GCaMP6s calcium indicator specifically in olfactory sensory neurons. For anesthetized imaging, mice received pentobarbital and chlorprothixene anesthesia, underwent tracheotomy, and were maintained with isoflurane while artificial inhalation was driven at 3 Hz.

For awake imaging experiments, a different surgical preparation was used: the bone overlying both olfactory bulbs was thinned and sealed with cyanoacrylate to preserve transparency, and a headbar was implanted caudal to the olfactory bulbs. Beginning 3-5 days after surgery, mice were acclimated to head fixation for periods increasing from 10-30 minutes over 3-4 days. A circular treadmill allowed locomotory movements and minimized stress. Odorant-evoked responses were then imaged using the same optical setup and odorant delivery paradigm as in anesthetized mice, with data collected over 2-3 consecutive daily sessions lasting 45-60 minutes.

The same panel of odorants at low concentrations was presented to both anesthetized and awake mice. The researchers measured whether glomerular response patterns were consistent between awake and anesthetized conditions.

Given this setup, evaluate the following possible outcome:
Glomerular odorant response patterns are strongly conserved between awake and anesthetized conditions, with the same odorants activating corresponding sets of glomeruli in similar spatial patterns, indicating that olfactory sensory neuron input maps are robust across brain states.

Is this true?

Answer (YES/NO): YES